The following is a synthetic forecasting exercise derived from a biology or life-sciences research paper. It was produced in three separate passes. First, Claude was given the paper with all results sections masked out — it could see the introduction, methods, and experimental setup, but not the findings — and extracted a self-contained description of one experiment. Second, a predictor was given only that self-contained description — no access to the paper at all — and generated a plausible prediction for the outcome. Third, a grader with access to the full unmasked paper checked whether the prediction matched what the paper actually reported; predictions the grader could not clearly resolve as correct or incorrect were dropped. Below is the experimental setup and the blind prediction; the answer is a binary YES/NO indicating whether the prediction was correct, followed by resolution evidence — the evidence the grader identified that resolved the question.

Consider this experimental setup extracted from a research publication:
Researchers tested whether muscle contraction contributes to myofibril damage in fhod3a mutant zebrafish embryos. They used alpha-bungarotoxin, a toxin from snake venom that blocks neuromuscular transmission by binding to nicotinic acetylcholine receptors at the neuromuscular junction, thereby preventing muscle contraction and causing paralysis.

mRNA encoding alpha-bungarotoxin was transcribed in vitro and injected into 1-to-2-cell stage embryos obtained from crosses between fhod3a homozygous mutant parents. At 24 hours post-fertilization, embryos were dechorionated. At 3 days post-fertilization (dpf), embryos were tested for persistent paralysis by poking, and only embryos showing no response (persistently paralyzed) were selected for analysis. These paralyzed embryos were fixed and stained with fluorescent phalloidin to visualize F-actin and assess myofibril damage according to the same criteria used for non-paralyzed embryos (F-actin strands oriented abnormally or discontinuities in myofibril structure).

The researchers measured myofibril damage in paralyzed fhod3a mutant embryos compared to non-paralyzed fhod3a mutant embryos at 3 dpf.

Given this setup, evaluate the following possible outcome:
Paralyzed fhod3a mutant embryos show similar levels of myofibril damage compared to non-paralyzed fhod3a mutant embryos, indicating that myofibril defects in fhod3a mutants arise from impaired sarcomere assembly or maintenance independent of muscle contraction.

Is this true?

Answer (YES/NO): NO